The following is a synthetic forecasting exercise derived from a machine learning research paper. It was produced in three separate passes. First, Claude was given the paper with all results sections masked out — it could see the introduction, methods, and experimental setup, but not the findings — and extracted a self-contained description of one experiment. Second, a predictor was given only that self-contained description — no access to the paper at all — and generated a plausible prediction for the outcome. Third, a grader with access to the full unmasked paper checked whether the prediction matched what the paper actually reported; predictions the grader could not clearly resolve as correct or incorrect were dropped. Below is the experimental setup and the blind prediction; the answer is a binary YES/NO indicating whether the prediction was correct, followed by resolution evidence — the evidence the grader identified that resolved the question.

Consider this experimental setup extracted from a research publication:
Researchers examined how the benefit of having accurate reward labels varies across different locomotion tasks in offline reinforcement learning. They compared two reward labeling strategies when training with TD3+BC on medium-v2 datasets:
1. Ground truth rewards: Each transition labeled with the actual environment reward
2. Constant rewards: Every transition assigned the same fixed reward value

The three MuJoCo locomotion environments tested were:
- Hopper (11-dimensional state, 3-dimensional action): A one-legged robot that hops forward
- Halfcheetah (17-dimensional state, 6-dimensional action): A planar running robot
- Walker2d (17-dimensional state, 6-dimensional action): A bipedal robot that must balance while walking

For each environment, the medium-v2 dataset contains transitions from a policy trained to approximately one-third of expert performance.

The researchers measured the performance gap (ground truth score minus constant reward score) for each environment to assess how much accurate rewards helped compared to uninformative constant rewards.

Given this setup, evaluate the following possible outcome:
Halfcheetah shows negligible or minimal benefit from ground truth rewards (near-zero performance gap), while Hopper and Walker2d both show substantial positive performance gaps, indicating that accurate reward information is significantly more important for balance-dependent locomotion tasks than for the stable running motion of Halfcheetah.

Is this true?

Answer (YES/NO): NO